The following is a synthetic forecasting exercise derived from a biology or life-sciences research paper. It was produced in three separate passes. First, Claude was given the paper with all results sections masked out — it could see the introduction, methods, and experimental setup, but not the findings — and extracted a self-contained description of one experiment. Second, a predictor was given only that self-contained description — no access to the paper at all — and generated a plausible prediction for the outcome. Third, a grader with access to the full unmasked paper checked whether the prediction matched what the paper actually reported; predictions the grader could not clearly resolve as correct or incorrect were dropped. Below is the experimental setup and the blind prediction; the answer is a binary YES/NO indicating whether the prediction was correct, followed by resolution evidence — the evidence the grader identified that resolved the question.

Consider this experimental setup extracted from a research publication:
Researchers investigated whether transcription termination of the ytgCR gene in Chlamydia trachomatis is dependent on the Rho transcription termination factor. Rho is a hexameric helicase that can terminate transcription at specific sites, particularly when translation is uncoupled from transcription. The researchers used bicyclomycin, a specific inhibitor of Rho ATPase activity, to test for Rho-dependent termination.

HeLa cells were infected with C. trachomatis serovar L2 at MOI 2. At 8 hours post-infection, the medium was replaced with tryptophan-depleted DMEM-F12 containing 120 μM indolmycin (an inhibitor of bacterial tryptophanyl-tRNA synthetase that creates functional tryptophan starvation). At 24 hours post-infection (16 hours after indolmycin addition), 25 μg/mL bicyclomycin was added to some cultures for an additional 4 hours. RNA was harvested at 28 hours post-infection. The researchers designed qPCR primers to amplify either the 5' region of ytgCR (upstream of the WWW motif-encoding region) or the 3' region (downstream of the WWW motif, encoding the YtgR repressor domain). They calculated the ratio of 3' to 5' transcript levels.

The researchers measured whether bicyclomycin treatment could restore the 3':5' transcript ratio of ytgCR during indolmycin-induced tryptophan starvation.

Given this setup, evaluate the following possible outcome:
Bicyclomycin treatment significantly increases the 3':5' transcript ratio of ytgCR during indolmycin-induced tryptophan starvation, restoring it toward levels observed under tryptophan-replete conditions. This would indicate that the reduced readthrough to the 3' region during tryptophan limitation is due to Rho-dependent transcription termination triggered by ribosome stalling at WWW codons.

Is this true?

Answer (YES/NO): NO